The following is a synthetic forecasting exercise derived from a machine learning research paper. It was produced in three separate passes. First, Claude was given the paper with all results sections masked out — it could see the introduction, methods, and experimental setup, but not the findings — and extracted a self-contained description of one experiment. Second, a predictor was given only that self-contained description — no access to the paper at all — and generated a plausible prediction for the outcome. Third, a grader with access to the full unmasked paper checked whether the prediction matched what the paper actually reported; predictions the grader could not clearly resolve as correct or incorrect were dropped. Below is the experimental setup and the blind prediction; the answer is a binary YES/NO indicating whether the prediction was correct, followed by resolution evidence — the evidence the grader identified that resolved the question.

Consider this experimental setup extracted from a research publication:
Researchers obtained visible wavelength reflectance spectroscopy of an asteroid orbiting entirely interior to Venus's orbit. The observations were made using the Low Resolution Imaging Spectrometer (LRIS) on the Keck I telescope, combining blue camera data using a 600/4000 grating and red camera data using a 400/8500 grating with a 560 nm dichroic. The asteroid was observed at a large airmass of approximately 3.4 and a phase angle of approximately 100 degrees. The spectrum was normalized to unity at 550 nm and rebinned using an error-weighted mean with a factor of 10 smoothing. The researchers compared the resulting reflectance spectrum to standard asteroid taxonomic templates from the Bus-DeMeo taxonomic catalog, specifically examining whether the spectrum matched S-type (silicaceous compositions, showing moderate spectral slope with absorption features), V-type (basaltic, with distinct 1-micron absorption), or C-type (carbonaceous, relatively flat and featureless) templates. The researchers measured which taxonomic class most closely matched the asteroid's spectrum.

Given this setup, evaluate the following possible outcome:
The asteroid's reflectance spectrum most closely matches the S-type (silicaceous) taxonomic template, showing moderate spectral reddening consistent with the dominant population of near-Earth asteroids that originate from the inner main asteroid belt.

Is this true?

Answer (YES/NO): YES